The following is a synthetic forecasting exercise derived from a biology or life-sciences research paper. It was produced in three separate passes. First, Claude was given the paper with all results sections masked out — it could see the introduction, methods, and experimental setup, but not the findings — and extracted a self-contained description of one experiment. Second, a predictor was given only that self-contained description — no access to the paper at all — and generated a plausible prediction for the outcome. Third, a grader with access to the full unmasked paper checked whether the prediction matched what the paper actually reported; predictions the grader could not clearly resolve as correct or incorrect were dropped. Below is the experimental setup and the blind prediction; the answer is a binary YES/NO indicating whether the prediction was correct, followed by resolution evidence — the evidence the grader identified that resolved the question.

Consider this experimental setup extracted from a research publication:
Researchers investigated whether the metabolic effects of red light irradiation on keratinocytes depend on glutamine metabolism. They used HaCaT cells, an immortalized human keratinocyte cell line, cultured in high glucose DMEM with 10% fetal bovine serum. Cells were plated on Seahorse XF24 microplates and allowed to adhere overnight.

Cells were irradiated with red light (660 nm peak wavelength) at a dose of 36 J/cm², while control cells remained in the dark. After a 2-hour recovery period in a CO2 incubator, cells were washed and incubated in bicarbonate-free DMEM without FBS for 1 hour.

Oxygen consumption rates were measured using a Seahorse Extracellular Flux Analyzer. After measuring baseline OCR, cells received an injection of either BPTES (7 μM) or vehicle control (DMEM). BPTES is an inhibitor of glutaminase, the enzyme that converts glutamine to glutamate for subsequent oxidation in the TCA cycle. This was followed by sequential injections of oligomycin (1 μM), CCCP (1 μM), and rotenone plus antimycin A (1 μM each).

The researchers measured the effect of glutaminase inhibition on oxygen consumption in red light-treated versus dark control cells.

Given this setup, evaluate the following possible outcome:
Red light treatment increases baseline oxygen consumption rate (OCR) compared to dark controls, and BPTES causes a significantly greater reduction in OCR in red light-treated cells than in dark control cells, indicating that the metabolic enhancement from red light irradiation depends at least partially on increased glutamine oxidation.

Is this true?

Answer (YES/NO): NO